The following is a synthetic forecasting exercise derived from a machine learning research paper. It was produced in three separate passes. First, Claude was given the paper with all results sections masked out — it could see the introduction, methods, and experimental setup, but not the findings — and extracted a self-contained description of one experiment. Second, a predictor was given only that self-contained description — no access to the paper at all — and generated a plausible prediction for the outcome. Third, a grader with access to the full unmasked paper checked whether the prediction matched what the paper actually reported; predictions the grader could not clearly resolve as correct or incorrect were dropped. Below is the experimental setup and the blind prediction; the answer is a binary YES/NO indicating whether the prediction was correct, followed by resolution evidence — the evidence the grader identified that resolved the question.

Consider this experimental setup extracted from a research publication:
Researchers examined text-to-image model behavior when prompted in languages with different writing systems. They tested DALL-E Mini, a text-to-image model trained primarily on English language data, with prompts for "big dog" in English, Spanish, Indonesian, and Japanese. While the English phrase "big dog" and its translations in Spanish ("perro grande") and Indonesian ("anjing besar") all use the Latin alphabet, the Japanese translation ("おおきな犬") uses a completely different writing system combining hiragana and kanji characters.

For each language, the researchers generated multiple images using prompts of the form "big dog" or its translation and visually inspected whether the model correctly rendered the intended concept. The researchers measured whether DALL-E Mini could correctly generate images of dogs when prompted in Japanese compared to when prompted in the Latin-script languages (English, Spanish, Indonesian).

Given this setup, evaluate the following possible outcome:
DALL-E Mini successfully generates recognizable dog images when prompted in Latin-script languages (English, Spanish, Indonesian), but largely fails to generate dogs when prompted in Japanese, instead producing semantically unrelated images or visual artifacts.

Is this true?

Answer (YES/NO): YES